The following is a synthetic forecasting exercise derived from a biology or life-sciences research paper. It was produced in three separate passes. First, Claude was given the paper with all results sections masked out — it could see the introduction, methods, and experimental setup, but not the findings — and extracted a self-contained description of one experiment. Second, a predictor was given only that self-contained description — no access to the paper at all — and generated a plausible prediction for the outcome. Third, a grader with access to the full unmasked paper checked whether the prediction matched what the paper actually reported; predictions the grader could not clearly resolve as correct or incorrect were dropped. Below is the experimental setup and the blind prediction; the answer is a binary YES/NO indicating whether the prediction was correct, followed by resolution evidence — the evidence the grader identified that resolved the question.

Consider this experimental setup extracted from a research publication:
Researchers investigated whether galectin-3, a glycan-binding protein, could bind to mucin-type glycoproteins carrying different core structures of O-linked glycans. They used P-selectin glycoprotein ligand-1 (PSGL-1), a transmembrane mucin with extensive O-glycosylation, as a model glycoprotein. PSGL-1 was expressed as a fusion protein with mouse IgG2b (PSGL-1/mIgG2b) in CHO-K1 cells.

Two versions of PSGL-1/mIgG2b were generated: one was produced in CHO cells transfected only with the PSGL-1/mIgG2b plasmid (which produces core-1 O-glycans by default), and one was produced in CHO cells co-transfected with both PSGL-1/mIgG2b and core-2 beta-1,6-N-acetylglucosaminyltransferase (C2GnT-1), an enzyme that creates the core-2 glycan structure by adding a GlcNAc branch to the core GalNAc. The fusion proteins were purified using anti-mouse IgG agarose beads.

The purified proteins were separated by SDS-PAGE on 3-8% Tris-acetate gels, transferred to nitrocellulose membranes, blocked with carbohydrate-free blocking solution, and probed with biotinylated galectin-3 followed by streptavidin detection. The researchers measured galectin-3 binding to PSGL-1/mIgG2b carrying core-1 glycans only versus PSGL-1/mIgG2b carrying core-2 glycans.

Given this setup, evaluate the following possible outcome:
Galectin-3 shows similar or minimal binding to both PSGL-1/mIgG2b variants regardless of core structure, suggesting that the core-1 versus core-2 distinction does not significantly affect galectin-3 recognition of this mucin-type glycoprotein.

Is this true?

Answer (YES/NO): NO